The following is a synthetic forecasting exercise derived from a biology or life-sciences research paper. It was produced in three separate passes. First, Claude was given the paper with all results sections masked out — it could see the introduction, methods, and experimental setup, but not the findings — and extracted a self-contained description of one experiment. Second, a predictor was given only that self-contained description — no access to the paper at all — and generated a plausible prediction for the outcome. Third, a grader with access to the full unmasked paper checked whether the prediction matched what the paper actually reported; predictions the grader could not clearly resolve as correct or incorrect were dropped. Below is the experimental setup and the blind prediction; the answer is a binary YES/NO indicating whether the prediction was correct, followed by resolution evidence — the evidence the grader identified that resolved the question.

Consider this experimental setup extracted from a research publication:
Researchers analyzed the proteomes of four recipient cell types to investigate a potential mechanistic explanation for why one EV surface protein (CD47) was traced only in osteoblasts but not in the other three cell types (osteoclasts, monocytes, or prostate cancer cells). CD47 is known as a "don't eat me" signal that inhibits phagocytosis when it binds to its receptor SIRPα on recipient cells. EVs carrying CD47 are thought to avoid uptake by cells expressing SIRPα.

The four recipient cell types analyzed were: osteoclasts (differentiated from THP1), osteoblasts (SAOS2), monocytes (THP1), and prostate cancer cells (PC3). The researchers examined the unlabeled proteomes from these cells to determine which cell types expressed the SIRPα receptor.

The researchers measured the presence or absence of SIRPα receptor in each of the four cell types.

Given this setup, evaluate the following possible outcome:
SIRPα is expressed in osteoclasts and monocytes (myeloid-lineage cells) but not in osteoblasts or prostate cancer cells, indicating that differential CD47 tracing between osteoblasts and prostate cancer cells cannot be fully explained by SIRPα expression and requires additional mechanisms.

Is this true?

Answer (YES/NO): NO